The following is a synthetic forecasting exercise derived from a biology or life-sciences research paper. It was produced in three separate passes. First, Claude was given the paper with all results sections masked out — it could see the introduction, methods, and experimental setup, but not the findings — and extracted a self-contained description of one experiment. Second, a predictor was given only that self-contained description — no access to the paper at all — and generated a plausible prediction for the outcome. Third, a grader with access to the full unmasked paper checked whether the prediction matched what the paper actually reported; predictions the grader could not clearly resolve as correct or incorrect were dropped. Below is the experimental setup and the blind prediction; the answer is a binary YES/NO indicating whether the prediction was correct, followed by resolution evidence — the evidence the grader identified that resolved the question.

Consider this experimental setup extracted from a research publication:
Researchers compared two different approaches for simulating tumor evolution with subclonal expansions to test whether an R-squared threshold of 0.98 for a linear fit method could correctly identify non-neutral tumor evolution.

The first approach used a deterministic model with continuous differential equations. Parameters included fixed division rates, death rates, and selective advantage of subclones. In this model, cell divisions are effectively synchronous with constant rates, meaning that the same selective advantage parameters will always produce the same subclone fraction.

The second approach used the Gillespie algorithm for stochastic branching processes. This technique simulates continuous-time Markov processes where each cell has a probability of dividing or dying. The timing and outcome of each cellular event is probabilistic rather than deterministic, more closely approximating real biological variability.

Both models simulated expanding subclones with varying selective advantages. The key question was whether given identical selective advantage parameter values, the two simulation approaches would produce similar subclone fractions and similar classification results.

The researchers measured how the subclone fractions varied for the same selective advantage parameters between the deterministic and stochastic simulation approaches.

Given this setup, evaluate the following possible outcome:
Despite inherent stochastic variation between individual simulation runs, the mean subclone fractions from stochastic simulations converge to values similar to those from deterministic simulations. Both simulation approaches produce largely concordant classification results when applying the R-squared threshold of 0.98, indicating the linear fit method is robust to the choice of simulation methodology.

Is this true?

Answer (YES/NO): NO